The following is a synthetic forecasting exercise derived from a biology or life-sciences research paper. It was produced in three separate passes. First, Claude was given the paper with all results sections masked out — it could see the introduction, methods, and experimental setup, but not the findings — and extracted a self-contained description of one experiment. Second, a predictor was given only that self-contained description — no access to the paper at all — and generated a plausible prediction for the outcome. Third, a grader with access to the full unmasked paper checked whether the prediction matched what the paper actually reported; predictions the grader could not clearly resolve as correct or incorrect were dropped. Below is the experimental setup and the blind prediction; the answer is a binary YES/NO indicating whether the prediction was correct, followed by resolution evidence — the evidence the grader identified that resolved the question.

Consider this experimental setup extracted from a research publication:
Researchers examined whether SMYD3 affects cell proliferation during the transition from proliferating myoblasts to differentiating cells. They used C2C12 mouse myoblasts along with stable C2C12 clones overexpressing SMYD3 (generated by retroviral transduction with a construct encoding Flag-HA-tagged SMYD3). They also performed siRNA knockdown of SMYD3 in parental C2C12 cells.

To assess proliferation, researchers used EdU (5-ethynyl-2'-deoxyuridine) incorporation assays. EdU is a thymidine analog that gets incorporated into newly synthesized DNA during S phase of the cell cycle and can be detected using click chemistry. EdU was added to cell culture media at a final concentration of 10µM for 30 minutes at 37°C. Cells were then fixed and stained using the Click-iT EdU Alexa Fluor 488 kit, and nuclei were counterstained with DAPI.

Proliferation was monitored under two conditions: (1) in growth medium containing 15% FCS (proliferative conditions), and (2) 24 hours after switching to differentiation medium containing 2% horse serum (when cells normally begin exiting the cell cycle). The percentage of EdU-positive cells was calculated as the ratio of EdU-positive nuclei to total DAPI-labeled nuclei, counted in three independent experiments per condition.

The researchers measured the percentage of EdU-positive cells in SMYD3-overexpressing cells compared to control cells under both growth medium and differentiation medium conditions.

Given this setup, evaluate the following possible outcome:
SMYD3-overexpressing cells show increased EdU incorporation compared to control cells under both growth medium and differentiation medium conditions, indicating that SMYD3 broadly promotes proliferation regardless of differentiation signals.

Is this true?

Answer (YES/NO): NO